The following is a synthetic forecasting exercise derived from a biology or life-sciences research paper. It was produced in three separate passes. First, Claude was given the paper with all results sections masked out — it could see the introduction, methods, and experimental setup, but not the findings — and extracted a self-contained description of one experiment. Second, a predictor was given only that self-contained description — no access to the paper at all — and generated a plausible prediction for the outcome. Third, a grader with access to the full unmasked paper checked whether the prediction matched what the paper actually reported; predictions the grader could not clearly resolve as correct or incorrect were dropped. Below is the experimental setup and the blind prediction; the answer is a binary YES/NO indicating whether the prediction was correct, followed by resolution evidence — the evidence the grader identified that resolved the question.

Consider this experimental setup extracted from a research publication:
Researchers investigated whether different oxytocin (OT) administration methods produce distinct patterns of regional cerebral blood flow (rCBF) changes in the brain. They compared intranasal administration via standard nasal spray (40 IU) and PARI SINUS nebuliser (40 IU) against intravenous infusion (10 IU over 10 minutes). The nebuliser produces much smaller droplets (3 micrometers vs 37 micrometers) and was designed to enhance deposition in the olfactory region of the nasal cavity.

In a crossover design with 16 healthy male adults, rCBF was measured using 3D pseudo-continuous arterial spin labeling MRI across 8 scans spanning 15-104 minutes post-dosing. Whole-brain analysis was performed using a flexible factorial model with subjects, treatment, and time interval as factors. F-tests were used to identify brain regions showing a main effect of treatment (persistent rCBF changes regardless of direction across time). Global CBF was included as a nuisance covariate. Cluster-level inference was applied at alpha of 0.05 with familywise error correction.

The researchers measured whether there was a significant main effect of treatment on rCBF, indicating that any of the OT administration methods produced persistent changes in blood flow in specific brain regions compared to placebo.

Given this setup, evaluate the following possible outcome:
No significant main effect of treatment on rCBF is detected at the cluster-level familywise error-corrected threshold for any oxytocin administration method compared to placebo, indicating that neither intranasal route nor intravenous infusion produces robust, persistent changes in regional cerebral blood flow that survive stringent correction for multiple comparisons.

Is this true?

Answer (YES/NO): YES